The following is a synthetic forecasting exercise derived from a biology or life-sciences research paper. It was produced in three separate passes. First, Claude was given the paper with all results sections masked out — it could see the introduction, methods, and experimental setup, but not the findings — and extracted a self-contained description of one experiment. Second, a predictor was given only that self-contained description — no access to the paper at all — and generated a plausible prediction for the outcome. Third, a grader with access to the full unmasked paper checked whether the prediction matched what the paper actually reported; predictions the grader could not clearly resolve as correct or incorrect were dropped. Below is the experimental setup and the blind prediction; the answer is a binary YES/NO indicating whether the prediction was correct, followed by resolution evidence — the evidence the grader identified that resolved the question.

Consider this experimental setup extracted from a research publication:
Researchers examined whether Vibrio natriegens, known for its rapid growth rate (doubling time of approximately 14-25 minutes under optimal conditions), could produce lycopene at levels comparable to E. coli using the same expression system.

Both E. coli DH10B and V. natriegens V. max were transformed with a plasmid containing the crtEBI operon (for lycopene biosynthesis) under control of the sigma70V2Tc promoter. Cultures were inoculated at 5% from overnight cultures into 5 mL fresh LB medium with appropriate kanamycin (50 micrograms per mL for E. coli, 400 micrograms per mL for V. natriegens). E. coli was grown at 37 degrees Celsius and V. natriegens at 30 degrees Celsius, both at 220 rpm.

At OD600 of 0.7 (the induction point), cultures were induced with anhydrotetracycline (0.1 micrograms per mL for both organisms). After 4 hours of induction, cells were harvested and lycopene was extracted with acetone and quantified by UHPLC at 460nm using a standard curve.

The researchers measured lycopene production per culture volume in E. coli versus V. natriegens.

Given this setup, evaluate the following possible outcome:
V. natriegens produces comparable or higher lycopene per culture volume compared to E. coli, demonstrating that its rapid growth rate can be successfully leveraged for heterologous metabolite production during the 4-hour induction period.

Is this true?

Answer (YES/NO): NO